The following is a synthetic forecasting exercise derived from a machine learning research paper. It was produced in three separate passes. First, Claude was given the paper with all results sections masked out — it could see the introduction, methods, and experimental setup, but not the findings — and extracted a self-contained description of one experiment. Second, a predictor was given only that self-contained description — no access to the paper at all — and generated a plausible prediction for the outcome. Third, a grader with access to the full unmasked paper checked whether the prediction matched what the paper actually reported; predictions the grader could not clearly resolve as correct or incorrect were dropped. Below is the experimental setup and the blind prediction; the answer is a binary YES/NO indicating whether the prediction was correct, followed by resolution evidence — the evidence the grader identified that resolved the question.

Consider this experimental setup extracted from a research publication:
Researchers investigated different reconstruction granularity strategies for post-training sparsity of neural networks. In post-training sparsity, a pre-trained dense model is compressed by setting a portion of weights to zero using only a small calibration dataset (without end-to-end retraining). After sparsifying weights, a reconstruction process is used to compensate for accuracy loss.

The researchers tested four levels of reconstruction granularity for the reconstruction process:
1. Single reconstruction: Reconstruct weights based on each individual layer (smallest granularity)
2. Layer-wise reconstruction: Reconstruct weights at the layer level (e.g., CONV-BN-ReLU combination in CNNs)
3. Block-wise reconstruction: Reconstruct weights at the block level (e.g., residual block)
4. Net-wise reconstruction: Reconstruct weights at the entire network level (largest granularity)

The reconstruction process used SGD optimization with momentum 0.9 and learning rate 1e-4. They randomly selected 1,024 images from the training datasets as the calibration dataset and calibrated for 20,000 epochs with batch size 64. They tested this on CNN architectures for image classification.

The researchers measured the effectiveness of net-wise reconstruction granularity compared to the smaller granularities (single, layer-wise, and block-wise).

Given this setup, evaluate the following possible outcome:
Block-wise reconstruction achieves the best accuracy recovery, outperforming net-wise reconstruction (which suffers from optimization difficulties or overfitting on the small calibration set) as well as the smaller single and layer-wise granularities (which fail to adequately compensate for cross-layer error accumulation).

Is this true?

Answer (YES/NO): YES